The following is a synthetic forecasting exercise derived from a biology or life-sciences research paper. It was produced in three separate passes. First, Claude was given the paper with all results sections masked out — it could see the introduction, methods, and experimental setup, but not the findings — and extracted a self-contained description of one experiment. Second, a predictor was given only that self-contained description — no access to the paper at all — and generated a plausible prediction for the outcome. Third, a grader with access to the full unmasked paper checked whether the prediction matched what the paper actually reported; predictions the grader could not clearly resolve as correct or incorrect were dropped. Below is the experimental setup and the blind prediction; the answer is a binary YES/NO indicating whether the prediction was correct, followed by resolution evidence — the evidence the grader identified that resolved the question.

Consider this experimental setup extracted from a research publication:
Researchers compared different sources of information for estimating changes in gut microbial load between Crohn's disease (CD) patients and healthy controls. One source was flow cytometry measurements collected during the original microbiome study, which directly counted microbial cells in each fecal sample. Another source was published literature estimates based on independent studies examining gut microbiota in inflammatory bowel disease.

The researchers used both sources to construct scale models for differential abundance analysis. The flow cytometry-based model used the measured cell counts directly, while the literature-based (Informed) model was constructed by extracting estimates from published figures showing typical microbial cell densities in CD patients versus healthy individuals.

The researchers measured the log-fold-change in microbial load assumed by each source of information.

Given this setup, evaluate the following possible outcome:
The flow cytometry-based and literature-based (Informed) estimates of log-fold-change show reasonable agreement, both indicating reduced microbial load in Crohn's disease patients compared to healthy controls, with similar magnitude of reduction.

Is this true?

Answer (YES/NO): NO